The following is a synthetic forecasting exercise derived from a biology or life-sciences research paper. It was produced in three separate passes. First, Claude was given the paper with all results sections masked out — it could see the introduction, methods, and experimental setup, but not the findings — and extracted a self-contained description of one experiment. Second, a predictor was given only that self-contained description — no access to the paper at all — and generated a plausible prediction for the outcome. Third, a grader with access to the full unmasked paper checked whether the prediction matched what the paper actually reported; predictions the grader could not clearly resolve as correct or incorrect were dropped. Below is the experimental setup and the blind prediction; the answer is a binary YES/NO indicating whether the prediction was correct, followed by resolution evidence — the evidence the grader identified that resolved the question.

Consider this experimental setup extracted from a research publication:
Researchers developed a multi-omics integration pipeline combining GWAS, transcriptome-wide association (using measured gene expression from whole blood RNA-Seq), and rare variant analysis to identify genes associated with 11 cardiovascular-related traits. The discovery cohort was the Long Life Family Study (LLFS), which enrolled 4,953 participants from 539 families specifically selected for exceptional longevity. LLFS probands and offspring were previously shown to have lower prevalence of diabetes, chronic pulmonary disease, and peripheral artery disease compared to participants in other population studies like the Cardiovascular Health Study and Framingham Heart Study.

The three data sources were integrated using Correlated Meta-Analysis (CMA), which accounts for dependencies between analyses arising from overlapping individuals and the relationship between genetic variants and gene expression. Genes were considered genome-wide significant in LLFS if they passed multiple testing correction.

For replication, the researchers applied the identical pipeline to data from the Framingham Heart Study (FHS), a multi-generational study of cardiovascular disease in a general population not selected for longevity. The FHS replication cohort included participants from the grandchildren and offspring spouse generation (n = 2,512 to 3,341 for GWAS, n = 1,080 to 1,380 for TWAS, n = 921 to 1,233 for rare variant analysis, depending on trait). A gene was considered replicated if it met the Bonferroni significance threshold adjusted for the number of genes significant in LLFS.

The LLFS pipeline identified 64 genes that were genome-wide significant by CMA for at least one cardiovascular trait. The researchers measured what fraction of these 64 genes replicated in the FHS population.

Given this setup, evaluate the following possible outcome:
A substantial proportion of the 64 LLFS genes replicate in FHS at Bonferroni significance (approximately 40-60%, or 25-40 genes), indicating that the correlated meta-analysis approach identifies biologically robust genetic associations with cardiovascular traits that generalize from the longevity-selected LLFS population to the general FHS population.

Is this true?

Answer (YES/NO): YES